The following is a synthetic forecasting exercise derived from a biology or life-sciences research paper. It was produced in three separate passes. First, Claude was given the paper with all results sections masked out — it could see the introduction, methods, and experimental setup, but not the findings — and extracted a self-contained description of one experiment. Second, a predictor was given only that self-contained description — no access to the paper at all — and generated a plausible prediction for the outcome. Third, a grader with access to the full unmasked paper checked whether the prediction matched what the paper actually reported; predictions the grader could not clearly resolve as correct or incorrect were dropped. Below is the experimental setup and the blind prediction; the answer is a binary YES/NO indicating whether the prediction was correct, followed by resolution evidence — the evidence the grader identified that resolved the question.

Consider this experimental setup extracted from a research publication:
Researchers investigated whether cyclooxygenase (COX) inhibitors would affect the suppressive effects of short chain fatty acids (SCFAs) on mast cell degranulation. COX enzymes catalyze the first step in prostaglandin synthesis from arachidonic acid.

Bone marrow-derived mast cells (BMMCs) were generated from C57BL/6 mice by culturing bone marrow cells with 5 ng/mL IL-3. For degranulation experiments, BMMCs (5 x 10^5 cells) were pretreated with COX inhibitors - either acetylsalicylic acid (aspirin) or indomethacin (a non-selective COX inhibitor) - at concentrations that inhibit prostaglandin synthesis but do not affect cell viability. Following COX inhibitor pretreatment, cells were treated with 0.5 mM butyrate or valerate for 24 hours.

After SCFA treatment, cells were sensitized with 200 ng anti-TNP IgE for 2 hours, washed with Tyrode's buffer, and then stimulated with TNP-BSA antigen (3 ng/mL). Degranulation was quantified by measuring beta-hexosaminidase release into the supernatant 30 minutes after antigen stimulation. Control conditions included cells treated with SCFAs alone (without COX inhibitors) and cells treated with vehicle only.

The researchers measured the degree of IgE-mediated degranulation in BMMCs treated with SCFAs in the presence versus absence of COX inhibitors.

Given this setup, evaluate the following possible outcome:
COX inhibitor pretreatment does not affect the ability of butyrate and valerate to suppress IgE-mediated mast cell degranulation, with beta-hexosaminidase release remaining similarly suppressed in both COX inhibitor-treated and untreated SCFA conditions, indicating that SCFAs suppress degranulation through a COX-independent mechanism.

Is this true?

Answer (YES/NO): NO